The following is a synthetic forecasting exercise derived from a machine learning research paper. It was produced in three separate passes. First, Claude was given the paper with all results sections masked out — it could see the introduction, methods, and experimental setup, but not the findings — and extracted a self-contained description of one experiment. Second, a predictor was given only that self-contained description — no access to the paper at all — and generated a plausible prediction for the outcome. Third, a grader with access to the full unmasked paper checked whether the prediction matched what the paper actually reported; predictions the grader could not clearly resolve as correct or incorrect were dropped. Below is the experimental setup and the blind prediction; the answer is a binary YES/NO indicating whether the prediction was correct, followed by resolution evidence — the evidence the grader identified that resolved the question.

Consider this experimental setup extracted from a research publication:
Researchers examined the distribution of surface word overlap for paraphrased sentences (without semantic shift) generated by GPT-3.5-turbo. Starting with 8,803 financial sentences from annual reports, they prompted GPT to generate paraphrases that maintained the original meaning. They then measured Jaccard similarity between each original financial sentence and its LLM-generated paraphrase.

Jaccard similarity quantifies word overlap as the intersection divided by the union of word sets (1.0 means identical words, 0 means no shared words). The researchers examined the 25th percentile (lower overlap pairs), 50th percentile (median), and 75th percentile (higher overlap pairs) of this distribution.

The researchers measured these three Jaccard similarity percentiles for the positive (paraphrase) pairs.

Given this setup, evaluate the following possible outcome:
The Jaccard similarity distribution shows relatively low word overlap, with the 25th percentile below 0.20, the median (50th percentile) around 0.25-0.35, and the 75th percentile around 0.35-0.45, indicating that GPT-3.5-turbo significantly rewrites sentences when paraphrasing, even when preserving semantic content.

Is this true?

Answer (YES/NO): NO